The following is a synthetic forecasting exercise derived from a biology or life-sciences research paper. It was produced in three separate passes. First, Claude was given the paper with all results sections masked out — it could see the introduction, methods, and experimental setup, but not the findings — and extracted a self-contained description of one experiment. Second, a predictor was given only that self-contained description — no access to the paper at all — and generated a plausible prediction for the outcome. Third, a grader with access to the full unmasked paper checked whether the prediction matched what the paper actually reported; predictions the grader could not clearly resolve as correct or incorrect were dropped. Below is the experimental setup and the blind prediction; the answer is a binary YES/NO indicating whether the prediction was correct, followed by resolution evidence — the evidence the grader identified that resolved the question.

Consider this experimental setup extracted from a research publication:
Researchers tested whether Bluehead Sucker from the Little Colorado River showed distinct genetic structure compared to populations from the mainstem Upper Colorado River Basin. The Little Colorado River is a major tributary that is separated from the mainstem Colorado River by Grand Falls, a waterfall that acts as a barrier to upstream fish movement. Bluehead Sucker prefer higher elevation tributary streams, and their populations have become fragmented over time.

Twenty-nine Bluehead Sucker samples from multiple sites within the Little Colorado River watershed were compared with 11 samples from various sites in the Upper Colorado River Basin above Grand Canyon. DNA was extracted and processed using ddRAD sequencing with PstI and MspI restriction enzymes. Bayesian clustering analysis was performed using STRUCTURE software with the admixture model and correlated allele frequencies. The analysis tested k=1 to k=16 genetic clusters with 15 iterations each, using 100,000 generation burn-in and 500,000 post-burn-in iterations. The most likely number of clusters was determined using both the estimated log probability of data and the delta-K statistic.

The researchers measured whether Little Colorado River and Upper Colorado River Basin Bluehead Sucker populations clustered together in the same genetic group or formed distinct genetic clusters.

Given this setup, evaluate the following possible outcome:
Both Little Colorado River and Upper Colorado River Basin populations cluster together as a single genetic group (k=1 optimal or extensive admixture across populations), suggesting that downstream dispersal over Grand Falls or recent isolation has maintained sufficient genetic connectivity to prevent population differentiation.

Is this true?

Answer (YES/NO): NO